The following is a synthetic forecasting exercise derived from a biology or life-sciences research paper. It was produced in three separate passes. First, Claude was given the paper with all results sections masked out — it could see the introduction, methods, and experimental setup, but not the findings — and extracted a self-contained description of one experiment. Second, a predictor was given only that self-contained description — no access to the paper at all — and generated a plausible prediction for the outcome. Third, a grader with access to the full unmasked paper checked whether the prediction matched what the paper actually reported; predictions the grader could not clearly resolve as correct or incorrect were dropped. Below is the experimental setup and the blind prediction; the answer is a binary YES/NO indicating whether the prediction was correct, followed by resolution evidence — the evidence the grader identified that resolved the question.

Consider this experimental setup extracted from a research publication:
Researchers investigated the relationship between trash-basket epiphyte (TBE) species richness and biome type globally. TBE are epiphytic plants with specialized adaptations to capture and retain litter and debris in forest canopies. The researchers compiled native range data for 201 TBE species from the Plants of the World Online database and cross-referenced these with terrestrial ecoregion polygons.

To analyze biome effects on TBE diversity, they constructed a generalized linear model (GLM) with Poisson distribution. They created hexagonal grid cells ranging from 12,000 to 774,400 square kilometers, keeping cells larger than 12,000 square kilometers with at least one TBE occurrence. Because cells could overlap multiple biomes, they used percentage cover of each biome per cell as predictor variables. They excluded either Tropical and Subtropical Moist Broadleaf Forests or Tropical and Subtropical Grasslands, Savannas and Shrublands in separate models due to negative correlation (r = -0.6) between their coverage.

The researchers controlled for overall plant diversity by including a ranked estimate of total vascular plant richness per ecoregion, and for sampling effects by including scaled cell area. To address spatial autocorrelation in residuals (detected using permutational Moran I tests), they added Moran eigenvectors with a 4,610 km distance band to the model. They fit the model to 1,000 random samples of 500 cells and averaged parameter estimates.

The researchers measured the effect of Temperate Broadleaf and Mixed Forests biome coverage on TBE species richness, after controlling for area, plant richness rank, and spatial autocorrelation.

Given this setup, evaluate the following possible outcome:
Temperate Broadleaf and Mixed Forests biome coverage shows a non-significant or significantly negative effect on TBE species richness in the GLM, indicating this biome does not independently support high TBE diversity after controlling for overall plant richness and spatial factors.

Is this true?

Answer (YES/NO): YES